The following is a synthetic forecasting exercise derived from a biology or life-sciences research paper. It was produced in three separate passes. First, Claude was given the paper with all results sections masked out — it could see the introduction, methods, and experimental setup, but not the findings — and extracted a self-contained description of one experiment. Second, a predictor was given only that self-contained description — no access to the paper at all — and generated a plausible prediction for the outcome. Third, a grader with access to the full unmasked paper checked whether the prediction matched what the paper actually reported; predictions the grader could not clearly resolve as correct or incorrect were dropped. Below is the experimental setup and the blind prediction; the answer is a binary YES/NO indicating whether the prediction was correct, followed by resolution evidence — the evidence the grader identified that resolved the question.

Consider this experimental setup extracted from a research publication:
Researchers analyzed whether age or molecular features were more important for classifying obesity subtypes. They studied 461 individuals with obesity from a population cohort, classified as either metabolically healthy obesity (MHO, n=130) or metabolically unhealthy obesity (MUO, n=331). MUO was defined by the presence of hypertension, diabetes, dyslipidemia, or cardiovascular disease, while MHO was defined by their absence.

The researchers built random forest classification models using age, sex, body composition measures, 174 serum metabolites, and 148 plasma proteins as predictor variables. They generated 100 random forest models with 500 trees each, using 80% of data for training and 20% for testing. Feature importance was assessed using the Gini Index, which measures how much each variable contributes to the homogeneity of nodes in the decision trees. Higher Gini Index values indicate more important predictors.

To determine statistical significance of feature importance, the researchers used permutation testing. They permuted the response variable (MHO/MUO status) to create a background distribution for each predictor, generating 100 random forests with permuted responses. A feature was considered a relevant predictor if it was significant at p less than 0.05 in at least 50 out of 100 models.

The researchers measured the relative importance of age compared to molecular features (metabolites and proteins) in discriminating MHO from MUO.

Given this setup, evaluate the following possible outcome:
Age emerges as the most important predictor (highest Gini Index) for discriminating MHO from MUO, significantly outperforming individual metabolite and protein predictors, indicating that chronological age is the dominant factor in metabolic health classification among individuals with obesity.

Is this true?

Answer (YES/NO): YES